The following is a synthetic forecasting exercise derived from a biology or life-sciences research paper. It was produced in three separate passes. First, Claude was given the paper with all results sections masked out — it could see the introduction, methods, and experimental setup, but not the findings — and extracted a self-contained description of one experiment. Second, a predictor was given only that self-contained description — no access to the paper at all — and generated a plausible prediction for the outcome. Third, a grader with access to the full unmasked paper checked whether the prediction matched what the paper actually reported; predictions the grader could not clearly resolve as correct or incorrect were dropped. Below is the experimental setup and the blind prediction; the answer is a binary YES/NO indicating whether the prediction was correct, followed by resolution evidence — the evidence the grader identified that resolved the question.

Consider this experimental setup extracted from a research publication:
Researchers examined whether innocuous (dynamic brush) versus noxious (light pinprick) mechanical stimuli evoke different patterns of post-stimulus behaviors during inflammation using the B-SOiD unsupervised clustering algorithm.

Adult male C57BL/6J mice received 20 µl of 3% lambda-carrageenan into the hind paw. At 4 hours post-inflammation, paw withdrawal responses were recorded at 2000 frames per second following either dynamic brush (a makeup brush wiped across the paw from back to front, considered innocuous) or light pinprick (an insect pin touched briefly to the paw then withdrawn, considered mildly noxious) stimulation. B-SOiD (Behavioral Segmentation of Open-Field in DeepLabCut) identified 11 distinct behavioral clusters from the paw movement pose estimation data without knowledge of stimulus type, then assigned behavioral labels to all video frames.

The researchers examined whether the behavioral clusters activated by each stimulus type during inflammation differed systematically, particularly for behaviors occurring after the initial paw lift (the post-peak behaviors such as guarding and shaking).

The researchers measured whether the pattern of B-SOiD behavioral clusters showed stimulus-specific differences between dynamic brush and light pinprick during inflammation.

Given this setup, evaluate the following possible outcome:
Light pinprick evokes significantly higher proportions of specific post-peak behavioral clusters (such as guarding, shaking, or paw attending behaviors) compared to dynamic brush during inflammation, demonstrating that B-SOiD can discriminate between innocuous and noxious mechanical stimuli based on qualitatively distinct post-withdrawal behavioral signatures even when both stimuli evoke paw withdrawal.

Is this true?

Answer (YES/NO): NO